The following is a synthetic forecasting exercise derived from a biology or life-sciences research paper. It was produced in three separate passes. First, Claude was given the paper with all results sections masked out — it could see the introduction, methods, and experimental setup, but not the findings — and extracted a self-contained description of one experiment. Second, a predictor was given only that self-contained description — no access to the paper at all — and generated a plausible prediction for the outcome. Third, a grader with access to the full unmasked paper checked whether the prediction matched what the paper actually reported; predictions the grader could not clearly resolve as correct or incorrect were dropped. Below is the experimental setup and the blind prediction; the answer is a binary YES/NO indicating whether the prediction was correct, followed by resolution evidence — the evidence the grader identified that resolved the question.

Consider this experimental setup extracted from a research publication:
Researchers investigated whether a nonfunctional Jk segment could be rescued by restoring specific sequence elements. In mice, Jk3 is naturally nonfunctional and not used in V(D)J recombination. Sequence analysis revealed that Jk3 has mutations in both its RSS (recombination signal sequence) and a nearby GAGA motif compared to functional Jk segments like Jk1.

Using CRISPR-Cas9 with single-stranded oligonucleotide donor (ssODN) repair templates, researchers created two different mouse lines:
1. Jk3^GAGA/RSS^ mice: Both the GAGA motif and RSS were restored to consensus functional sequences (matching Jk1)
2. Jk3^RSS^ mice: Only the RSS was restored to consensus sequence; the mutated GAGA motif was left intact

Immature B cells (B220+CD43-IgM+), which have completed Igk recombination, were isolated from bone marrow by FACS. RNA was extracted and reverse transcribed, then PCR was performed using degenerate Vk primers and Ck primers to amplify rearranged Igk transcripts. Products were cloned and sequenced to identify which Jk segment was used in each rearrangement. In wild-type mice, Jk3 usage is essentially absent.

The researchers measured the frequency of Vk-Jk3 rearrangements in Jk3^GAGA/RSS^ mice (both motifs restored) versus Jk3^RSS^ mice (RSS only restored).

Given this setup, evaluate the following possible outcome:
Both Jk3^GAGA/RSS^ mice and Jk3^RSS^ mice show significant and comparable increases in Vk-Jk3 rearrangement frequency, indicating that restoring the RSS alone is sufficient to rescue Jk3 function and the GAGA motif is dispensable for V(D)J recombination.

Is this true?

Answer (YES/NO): NO